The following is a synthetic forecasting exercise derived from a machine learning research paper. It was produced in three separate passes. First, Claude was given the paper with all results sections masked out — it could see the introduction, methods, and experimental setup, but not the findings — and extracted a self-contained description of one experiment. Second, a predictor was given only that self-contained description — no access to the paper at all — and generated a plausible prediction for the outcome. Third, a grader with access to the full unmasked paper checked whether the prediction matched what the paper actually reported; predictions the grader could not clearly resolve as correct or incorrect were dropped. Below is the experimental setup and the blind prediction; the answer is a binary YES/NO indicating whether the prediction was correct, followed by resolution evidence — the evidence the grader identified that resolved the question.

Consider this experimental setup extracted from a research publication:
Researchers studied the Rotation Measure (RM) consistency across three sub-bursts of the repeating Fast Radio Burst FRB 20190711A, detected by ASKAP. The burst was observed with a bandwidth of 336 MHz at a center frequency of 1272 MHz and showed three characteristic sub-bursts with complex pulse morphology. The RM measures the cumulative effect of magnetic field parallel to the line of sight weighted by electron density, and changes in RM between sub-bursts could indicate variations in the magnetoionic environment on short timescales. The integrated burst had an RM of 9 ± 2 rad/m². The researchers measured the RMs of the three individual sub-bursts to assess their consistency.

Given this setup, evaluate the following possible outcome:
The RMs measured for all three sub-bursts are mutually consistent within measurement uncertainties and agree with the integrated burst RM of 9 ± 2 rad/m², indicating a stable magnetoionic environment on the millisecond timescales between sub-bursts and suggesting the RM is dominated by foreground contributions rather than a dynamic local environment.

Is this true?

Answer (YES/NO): YES